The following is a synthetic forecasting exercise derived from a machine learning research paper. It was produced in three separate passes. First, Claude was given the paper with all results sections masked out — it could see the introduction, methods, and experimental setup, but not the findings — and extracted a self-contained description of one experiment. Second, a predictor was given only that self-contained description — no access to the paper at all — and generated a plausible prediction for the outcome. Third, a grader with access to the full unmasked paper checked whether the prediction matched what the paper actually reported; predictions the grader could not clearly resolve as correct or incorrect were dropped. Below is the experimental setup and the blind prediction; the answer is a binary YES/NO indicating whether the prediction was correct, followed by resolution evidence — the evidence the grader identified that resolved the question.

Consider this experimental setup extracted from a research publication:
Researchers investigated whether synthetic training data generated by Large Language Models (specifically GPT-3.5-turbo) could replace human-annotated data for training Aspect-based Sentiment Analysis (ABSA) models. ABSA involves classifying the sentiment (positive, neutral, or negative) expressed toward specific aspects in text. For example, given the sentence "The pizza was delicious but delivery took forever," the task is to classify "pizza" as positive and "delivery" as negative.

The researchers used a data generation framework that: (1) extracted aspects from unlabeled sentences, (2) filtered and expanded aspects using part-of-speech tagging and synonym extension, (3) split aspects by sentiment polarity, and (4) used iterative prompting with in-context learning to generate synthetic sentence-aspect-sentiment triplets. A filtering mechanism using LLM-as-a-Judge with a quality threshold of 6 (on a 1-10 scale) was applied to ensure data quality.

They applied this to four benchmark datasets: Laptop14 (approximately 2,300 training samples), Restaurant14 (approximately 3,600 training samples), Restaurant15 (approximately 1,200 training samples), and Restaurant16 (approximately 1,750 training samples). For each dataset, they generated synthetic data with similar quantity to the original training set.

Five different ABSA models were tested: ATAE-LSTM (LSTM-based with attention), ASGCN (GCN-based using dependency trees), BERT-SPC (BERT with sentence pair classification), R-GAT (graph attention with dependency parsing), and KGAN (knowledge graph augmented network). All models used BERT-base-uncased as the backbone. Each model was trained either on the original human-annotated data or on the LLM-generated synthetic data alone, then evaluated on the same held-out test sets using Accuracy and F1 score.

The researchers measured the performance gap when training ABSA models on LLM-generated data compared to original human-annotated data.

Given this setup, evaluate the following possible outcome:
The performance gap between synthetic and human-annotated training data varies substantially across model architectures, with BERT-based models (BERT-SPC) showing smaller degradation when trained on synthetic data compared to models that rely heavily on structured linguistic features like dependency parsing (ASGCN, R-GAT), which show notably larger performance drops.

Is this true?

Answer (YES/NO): NO